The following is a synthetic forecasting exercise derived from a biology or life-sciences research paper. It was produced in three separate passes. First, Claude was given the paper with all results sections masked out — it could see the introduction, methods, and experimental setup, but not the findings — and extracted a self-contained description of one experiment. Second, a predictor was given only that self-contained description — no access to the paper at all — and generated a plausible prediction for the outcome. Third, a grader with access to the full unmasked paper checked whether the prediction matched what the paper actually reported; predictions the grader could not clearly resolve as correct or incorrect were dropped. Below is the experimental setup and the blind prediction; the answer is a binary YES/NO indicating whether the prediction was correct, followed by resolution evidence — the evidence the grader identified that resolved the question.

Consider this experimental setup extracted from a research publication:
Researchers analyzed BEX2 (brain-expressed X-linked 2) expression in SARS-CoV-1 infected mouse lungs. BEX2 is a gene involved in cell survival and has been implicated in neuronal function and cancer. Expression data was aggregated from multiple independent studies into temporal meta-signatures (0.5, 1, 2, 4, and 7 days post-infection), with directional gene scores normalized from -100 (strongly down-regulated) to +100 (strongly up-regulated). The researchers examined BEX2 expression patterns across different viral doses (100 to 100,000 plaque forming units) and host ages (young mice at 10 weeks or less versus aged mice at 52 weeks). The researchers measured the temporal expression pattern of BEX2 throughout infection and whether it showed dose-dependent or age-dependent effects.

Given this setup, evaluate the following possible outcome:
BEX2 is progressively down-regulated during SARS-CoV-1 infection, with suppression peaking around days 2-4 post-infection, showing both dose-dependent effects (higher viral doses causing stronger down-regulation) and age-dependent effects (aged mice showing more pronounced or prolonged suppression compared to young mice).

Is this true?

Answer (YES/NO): NO